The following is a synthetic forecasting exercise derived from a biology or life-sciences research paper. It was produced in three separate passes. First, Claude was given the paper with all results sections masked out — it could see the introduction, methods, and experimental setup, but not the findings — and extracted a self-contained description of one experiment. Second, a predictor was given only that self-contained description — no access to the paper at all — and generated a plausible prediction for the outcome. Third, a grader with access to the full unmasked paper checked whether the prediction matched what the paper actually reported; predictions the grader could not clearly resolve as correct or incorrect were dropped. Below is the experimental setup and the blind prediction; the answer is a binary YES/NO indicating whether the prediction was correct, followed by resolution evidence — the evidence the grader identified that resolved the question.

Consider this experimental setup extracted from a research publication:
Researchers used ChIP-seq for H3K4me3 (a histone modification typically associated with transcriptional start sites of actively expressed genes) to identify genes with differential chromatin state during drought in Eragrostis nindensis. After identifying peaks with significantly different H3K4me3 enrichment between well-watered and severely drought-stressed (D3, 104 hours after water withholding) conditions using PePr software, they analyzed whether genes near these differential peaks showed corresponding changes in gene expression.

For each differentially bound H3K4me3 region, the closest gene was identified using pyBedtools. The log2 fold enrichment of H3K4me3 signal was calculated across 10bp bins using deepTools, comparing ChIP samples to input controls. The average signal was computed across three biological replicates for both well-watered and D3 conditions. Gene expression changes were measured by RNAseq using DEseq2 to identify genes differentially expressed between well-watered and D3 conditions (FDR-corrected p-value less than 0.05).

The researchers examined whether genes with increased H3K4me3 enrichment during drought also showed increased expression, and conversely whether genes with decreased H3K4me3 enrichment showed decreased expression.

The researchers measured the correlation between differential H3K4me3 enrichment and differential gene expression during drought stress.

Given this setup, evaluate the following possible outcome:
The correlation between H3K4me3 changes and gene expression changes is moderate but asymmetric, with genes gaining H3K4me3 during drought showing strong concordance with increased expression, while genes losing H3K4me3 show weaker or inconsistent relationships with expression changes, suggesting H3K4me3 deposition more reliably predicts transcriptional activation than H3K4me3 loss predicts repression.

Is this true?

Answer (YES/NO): NO